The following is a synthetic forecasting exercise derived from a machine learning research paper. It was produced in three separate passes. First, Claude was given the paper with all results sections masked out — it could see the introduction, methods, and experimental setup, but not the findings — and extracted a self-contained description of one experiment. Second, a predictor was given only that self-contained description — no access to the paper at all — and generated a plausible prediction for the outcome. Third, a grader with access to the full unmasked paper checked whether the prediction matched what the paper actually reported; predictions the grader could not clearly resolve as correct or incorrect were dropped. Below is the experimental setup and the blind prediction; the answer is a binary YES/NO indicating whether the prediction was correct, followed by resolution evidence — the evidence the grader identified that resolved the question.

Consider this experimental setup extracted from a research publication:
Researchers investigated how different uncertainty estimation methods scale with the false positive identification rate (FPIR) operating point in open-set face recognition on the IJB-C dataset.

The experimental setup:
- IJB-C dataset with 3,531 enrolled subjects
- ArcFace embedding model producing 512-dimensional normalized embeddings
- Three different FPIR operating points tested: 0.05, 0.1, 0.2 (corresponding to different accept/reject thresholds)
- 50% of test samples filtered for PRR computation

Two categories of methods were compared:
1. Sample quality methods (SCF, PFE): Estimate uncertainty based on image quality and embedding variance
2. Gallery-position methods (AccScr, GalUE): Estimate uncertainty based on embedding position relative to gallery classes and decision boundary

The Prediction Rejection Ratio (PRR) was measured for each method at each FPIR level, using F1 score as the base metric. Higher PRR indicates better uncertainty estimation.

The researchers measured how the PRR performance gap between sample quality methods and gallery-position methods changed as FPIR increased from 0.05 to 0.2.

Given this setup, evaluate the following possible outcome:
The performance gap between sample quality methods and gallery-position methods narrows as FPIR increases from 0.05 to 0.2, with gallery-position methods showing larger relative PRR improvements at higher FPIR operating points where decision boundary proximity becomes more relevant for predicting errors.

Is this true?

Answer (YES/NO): NO